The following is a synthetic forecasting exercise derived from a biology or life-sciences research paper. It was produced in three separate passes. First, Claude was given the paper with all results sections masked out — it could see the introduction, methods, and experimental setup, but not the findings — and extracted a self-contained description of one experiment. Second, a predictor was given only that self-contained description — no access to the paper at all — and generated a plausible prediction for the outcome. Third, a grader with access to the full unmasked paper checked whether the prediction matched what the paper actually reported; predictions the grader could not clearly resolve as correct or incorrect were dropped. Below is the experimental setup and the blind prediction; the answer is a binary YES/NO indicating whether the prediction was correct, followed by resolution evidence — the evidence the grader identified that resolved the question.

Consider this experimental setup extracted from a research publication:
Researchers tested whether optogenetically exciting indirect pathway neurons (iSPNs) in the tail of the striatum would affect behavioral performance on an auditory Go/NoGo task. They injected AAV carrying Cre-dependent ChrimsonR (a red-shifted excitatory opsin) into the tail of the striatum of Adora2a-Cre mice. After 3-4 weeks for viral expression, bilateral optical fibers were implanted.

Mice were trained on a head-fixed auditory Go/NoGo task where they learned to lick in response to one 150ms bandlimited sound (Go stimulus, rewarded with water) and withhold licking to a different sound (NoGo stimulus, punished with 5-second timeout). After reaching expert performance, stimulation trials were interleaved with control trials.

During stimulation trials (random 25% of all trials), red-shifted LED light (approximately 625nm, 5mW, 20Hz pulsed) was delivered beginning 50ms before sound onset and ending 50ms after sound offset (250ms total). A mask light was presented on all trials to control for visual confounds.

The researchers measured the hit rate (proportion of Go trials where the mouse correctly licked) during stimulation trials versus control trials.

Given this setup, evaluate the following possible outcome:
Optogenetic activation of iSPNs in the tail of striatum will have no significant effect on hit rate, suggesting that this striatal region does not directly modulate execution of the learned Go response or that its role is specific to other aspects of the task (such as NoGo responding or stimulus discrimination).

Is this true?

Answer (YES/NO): NO